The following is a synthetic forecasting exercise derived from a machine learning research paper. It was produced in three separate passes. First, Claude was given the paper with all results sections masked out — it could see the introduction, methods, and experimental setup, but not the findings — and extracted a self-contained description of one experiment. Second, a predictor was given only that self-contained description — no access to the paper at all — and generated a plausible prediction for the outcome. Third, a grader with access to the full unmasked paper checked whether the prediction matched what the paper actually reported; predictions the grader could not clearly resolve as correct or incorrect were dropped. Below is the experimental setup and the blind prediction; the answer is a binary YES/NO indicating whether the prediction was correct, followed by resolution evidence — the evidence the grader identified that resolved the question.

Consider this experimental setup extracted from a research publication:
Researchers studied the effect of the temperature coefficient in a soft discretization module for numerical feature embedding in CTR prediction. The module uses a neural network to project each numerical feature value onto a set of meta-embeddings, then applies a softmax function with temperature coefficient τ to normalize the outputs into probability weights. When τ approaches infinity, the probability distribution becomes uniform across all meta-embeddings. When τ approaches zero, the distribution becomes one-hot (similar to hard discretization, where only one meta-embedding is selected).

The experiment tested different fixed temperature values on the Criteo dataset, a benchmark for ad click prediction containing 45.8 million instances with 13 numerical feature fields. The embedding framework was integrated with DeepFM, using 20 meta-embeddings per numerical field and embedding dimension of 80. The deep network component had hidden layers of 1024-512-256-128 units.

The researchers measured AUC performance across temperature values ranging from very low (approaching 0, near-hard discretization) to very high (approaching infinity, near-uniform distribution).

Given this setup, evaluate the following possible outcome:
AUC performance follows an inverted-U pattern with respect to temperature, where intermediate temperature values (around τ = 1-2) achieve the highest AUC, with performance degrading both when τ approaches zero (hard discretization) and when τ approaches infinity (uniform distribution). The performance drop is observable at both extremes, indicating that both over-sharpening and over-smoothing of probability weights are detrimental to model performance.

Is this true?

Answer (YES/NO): NO